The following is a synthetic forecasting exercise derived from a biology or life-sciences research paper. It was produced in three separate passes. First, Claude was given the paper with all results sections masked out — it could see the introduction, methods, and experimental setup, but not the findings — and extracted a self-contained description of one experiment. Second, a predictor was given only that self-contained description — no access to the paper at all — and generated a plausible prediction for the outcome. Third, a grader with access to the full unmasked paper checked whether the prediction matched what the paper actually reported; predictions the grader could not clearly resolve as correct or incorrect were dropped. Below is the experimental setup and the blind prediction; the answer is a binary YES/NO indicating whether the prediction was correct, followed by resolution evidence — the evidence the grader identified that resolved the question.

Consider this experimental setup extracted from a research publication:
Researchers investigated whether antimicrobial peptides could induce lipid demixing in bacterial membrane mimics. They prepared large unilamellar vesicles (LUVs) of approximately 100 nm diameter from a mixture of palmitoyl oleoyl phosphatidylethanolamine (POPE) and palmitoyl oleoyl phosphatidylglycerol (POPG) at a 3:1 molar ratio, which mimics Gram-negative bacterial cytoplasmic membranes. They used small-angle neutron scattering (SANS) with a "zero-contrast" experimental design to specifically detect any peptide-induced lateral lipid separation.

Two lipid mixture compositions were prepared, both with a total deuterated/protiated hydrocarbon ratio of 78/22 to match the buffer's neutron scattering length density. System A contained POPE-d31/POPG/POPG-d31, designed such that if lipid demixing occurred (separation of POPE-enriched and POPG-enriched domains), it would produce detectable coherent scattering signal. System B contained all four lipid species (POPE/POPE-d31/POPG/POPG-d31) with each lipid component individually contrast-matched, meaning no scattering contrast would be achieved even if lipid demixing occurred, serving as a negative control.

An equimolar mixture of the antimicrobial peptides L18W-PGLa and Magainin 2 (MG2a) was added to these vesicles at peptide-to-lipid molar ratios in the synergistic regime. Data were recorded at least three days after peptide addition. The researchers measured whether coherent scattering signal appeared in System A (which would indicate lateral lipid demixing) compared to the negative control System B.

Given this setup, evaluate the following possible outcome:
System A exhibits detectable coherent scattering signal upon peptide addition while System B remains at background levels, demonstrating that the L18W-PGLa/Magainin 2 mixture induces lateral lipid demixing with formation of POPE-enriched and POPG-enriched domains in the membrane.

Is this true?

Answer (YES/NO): NO